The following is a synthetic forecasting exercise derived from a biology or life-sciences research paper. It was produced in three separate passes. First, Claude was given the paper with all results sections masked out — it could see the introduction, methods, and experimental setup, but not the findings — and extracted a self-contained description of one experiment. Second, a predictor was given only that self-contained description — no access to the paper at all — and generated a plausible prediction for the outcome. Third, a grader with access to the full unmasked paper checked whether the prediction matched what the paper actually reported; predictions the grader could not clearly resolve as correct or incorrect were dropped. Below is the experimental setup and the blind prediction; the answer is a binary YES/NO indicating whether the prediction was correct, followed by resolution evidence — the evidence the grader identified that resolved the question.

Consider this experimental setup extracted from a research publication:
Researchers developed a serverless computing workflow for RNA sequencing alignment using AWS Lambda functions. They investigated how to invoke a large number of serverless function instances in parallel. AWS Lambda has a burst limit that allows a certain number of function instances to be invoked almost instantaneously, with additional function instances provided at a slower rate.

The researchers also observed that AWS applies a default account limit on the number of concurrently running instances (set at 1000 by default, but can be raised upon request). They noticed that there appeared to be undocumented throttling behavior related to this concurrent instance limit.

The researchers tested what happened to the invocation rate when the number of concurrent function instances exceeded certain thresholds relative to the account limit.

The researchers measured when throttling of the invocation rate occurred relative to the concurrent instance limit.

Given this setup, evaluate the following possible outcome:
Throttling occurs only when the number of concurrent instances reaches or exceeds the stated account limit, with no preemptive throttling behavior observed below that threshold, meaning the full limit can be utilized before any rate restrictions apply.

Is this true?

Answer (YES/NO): NO